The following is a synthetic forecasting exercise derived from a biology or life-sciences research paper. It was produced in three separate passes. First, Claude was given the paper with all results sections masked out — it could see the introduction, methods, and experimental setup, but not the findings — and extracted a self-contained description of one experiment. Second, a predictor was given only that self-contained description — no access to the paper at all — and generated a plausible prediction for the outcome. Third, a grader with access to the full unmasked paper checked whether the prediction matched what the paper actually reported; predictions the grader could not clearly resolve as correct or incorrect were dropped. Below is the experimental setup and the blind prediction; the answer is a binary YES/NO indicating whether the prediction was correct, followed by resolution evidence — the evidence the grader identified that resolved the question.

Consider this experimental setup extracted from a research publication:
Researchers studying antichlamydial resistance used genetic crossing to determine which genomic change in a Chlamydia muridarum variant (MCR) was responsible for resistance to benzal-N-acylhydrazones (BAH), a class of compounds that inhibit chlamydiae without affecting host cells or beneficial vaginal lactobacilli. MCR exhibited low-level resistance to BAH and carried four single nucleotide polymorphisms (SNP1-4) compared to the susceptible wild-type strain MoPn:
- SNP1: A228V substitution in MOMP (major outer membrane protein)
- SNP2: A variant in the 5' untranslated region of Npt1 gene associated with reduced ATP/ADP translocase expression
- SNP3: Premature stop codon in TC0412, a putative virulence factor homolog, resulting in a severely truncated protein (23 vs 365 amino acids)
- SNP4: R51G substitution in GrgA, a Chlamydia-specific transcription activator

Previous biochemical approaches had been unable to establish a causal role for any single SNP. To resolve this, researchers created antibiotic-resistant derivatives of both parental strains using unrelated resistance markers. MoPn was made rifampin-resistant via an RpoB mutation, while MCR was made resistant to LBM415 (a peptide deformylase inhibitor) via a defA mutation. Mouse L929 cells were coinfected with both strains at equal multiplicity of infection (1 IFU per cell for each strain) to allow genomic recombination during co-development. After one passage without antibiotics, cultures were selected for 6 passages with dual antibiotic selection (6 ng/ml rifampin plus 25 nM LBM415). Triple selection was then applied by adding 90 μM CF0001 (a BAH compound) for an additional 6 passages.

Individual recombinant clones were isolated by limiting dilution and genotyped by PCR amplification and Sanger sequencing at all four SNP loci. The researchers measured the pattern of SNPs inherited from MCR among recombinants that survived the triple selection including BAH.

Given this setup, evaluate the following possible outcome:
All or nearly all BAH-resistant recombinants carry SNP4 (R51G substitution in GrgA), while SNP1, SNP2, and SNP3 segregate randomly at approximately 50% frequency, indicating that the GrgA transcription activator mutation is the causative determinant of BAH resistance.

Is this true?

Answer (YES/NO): YES